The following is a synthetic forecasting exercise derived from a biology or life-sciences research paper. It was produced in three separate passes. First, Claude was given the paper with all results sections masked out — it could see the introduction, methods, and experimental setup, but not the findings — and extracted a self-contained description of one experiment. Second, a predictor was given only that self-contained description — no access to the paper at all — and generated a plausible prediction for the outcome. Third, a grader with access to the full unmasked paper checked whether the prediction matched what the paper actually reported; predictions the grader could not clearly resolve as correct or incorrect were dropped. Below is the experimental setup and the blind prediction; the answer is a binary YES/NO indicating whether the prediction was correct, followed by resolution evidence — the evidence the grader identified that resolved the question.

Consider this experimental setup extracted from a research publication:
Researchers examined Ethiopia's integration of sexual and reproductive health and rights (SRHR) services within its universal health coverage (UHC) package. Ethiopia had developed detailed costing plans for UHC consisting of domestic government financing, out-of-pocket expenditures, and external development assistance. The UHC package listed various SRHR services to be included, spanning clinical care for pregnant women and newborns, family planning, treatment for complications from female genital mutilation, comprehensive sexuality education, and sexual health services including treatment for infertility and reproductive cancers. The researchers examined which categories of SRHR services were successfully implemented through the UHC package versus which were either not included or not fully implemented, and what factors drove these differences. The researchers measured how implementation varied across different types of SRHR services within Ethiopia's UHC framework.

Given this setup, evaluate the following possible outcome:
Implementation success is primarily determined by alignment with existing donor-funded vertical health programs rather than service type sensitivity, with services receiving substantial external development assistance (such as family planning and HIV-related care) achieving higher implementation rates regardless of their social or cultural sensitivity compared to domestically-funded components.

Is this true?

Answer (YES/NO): NO